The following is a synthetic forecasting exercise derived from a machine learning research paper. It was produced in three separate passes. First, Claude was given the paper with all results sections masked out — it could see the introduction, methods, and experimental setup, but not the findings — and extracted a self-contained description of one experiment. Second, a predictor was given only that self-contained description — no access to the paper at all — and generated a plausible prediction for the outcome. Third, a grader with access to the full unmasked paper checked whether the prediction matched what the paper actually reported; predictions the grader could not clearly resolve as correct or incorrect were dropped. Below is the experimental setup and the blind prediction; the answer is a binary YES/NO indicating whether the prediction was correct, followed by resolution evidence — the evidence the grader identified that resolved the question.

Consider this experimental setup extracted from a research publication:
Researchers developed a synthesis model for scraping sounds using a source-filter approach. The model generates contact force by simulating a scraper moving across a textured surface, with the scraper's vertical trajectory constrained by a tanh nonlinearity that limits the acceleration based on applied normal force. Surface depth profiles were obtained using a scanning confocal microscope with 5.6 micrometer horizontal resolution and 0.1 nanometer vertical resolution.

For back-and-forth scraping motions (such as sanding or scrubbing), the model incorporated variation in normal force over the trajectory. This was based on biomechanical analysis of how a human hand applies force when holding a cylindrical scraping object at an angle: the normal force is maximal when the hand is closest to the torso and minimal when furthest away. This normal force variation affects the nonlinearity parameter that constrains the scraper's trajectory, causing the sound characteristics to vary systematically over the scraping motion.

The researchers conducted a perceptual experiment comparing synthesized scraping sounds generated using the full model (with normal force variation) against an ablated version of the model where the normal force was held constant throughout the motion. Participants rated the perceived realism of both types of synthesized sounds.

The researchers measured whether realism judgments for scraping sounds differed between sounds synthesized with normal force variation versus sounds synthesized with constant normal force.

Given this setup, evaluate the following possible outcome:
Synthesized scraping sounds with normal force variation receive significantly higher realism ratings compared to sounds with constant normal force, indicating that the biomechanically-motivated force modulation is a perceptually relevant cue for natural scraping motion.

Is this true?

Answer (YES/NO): NO